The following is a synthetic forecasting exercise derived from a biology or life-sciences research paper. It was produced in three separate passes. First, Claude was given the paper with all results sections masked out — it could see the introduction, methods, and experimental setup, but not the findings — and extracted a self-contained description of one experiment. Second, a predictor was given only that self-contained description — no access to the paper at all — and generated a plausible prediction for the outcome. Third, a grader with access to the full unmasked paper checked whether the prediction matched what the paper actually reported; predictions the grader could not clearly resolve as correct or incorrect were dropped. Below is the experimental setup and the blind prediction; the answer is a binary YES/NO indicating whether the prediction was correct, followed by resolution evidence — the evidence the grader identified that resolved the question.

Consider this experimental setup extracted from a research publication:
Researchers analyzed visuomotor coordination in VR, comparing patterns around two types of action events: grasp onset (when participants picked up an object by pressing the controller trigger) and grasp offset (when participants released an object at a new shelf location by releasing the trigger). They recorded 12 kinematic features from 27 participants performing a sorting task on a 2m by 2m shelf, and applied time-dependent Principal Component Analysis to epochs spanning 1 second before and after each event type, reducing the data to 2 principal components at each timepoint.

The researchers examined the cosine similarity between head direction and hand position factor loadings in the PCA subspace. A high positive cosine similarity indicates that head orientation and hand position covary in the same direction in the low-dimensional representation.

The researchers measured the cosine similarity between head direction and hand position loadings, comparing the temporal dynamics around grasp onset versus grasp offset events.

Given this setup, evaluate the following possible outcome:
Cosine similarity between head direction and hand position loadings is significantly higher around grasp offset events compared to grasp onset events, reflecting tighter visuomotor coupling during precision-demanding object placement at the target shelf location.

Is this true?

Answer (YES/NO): NO